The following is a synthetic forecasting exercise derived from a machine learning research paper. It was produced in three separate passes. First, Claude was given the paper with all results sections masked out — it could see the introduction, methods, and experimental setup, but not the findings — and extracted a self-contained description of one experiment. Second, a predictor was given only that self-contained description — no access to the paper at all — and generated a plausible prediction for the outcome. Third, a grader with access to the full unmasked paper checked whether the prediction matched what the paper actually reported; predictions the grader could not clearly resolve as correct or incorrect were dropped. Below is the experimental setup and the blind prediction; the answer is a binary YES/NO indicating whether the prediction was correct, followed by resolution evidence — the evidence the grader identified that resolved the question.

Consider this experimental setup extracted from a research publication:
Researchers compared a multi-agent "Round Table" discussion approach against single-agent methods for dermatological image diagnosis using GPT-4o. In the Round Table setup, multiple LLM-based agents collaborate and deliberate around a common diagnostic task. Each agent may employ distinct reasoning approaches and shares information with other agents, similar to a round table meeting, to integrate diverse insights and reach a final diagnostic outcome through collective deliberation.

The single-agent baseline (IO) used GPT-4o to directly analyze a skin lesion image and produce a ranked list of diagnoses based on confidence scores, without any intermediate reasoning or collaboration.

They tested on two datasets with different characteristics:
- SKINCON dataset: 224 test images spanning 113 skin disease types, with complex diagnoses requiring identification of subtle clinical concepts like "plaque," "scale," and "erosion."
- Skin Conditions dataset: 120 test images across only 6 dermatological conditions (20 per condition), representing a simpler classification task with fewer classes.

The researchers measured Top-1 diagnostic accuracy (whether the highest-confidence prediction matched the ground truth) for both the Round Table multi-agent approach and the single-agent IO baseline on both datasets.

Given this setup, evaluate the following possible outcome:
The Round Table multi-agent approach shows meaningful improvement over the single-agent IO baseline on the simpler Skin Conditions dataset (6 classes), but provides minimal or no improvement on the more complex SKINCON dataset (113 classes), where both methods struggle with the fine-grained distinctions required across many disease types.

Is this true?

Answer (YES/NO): NO